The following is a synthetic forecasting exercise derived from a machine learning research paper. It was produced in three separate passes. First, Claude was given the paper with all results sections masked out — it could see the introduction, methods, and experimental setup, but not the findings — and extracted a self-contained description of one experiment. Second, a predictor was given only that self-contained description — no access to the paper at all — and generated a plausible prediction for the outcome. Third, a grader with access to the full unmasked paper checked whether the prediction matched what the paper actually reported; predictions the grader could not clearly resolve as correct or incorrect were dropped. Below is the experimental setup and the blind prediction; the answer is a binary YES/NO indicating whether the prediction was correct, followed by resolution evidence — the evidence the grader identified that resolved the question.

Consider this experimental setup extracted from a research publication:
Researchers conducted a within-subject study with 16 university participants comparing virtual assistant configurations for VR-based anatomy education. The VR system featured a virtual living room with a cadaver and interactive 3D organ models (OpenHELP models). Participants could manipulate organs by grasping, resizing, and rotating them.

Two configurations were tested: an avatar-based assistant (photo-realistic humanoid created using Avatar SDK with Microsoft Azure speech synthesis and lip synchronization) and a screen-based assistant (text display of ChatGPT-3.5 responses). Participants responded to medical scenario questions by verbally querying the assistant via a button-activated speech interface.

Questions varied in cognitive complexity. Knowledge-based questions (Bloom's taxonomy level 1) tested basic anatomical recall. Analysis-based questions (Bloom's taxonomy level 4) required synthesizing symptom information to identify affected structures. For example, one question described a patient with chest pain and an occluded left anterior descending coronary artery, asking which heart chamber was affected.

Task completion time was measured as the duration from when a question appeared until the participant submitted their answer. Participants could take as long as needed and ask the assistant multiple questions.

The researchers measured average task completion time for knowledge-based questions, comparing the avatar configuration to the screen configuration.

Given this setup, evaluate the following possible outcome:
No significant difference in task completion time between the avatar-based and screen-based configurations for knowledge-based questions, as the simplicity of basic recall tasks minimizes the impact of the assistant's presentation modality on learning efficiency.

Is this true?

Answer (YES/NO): YES